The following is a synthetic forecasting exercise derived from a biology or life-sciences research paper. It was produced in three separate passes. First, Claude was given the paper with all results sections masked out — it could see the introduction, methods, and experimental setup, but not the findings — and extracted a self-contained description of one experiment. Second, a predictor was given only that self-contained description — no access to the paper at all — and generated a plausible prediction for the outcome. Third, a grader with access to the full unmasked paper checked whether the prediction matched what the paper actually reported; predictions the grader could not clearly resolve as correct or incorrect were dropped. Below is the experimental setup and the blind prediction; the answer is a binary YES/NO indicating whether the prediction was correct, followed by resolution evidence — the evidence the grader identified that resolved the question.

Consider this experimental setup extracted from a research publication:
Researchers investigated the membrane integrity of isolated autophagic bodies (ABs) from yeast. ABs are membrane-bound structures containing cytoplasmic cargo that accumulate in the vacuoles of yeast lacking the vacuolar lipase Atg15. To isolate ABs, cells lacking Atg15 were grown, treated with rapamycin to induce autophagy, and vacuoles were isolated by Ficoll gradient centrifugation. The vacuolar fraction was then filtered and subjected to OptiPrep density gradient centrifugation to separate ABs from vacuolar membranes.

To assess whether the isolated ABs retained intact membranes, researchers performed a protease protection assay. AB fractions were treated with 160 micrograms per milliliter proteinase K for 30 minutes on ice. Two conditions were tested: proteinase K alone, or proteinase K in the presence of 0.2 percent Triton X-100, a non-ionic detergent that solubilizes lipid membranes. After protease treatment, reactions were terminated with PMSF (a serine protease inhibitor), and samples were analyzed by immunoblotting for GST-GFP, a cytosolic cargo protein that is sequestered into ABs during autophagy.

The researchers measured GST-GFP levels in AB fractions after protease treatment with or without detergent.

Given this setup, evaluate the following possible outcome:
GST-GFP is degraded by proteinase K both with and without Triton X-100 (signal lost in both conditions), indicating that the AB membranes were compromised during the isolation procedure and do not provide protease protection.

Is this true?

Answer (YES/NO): NO